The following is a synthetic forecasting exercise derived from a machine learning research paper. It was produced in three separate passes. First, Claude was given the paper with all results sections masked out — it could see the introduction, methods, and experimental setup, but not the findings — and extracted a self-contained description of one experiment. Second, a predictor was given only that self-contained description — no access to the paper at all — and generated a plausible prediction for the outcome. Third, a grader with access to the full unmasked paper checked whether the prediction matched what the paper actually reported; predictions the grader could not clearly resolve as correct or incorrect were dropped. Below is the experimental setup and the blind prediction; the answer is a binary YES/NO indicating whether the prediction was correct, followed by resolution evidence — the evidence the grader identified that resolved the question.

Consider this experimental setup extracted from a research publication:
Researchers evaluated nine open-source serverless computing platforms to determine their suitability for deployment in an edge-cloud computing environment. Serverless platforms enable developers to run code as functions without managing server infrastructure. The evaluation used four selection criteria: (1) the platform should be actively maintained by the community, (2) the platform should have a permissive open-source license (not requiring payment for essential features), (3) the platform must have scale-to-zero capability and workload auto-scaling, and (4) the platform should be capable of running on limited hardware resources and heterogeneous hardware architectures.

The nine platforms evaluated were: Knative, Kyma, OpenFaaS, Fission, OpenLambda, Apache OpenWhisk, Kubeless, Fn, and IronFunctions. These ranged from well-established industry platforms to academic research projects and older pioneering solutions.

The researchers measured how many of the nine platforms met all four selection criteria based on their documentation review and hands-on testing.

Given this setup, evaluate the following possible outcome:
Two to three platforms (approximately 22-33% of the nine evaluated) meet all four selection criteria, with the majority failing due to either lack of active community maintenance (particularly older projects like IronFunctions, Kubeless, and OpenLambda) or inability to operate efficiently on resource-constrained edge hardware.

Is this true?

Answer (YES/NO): NO